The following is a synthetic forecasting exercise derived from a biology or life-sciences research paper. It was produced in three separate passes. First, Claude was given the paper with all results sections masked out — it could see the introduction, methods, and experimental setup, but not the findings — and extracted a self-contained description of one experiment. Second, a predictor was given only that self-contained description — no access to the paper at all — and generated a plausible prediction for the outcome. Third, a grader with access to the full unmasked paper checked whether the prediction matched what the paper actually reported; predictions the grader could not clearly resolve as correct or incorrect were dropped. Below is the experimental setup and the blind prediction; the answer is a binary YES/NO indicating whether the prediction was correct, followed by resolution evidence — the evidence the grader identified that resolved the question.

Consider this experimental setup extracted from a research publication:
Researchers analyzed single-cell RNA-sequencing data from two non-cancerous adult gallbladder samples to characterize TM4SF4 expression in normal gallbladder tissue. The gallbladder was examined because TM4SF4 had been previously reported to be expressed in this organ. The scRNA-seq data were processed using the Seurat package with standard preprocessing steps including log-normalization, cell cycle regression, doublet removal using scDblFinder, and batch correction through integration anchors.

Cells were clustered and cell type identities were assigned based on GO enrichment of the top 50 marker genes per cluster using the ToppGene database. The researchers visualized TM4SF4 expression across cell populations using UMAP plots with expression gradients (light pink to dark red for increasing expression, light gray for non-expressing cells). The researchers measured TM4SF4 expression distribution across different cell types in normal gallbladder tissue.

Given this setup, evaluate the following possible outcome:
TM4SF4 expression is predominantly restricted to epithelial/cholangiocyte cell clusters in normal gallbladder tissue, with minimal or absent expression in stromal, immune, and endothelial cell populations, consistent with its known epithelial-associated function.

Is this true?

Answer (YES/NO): YES